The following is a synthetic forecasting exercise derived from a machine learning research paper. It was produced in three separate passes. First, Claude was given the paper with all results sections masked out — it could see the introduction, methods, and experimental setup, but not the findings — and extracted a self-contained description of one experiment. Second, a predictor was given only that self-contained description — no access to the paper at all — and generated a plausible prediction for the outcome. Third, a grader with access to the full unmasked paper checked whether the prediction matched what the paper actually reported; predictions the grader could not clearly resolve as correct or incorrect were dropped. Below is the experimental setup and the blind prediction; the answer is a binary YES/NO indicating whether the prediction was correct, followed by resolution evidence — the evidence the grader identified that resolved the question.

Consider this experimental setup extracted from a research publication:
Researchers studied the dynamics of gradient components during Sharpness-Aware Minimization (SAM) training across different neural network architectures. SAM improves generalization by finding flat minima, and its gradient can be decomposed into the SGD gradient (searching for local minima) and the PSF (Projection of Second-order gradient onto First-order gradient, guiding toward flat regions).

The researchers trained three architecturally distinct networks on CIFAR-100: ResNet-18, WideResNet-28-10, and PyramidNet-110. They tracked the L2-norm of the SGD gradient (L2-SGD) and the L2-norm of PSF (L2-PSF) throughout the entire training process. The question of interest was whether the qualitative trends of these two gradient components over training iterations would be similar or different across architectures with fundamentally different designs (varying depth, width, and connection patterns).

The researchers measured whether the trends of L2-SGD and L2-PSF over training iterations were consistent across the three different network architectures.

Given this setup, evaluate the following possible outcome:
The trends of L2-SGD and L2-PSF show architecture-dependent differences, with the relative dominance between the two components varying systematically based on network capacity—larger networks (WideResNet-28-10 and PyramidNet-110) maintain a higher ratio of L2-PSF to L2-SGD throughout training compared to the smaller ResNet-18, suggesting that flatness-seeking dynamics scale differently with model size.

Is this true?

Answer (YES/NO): NO